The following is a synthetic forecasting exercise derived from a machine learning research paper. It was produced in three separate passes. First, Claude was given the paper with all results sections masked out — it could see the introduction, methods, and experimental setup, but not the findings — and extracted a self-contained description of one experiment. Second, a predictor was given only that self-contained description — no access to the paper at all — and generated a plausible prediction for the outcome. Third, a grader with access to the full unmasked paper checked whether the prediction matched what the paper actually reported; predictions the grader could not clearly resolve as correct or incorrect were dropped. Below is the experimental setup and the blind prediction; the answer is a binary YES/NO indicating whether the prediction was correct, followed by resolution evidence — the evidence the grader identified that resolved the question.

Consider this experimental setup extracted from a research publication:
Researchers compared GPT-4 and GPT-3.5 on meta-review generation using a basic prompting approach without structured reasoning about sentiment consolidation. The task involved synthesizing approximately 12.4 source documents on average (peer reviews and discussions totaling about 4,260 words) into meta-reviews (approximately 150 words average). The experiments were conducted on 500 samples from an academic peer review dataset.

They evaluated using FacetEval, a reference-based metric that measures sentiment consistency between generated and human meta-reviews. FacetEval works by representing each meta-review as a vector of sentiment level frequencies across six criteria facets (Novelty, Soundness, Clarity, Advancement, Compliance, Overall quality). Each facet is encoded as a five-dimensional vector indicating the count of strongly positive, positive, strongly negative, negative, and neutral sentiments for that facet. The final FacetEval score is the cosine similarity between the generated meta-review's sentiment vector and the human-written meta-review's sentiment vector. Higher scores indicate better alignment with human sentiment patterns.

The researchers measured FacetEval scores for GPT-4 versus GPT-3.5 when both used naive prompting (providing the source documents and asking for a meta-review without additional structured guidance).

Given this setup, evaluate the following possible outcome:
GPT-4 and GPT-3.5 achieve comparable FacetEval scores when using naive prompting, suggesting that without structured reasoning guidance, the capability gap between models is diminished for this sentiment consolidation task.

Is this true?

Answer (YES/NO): NO